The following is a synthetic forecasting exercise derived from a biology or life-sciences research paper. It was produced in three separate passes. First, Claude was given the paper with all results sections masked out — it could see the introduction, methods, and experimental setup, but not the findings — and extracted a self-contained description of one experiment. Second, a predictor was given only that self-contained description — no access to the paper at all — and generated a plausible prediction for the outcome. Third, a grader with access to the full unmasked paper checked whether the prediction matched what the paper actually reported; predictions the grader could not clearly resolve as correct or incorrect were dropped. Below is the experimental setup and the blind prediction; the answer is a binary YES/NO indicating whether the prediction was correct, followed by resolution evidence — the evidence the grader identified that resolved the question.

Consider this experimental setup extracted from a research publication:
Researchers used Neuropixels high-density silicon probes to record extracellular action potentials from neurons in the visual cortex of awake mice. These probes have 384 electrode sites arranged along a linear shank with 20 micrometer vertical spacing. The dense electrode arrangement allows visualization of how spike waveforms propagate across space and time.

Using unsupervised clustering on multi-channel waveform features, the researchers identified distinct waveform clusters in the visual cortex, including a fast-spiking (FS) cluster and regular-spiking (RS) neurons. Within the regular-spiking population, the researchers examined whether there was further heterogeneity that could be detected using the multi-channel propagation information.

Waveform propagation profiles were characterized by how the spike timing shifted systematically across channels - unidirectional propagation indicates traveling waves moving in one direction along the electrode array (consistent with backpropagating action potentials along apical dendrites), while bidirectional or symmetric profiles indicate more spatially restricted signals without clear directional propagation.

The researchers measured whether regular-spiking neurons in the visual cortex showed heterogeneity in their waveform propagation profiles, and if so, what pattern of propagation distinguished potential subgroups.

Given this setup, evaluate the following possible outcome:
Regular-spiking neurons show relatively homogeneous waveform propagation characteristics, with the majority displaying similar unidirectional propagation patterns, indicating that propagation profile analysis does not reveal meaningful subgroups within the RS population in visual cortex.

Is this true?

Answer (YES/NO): NO